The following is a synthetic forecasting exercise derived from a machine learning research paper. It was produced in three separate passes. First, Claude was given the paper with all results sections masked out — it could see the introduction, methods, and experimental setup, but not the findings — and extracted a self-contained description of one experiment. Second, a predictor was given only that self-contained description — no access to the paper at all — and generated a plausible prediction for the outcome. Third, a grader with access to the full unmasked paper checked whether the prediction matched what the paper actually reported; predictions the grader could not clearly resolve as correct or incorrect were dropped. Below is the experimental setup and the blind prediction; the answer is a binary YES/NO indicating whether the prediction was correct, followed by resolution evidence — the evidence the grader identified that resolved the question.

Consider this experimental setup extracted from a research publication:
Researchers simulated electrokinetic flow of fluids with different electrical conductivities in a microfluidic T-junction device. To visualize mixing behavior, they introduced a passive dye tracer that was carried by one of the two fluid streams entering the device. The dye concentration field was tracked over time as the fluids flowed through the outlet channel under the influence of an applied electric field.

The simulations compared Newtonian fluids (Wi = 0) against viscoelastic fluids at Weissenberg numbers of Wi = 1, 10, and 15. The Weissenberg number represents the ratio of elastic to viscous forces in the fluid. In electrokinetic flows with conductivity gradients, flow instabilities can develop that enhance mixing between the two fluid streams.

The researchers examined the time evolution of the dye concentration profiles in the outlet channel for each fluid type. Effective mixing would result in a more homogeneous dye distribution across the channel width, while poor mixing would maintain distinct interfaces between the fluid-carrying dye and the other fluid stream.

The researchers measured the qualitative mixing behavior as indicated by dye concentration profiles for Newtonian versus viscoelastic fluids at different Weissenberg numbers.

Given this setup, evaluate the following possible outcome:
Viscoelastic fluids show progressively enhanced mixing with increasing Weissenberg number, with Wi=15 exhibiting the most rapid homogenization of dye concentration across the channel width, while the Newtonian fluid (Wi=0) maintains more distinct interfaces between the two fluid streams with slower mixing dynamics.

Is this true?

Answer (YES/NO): NO